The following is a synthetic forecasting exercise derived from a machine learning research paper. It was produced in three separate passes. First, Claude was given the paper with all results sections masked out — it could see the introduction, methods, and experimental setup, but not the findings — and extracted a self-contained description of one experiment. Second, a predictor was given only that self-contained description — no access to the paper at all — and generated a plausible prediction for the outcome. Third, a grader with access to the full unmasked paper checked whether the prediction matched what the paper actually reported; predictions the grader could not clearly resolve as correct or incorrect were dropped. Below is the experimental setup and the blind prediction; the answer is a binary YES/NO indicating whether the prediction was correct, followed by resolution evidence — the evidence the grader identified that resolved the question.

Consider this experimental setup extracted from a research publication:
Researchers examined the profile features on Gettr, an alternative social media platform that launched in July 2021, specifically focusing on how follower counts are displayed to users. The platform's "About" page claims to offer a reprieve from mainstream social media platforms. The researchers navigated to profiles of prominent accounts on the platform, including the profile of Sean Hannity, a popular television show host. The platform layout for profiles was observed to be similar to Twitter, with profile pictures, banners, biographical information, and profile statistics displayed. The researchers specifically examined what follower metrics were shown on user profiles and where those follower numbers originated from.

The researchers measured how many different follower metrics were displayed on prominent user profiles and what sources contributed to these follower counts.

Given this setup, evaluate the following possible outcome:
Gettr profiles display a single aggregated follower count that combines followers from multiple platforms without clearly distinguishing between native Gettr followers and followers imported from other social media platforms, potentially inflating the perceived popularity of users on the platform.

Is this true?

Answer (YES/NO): NO